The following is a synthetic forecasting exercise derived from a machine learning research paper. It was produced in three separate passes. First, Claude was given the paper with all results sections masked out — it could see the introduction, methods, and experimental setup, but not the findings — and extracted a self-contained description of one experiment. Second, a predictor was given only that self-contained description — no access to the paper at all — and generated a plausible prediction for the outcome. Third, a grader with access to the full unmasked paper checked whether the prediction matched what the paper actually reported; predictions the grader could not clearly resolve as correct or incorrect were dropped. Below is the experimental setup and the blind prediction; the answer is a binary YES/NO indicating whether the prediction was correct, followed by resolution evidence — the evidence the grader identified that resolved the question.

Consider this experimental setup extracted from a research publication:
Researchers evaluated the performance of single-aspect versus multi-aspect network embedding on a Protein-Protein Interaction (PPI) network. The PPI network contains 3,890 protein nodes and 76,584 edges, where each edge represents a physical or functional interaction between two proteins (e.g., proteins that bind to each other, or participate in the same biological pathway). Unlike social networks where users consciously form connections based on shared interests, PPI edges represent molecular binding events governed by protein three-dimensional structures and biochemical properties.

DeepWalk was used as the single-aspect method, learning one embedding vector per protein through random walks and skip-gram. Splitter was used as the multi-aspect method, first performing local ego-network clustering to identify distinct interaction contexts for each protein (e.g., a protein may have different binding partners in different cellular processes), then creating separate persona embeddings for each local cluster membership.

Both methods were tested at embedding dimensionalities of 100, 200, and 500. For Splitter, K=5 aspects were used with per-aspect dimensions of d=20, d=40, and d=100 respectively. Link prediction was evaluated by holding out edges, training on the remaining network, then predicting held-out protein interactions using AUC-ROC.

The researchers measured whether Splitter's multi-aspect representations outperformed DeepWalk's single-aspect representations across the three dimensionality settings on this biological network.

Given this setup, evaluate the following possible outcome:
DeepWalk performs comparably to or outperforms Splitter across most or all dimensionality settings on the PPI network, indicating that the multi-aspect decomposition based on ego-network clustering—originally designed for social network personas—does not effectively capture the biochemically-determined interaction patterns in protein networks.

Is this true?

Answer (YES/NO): NO